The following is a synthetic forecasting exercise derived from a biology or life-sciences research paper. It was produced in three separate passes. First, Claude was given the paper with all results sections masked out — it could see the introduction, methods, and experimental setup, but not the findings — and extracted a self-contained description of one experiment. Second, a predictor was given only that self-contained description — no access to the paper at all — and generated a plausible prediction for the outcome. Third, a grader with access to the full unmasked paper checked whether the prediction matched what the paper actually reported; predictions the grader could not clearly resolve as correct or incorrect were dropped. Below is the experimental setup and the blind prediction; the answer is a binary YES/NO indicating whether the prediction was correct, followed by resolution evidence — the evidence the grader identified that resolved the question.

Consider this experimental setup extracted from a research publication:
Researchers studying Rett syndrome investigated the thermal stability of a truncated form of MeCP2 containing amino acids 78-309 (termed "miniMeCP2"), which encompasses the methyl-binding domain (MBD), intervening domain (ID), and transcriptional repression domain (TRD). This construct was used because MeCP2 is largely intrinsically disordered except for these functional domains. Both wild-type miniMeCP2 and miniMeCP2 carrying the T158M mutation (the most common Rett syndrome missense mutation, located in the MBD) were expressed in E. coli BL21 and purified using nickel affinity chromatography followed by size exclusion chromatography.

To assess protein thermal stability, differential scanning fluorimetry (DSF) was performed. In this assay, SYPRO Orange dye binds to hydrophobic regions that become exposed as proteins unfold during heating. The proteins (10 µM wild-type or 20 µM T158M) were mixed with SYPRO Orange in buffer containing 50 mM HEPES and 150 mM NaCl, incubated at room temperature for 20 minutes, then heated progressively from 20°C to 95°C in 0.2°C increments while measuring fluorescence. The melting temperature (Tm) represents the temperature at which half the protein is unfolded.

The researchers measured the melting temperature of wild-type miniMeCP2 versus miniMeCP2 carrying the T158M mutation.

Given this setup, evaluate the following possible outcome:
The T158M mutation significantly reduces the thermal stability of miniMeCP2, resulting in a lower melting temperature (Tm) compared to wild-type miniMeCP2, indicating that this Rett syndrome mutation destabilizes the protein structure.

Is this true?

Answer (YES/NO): YES